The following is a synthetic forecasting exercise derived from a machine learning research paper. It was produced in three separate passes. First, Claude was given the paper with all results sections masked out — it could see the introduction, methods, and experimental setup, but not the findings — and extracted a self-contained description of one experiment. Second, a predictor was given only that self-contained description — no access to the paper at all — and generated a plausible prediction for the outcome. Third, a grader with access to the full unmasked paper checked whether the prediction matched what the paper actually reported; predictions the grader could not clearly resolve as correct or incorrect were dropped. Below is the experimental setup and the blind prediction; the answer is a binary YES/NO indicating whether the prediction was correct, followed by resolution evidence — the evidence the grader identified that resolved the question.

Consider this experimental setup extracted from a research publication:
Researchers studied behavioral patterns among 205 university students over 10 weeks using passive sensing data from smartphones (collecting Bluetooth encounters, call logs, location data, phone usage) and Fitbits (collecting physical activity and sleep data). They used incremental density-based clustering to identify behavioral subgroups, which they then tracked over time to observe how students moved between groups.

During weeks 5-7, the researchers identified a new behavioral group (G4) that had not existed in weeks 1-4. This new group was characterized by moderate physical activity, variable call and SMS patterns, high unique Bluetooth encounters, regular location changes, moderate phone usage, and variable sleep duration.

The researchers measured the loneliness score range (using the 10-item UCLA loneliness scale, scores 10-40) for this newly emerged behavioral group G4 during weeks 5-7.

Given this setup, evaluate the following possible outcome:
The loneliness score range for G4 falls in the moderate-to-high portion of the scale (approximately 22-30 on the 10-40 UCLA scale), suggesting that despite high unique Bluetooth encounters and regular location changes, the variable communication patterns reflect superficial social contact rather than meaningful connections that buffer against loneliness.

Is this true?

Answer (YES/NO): NO